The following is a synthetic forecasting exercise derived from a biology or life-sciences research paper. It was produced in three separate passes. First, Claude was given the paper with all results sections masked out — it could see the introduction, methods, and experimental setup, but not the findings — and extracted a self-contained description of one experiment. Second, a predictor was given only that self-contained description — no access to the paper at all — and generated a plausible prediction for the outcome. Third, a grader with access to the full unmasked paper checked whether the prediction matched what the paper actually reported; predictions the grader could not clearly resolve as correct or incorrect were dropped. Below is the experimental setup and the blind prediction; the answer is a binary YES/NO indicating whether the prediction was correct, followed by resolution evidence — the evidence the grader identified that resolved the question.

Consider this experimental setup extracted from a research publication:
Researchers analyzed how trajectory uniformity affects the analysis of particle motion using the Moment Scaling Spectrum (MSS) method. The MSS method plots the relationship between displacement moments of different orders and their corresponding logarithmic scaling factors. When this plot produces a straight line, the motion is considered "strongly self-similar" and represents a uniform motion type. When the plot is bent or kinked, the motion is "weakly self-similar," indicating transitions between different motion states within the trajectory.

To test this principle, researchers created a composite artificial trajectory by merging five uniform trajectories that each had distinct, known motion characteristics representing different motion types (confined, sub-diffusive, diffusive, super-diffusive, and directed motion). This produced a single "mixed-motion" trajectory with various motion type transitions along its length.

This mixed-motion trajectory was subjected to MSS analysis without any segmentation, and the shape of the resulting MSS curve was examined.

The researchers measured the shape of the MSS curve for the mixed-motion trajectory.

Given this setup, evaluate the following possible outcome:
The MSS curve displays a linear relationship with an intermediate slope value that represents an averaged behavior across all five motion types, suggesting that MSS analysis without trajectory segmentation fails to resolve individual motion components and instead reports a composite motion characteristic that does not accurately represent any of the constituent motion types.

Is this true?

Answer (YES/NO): NO